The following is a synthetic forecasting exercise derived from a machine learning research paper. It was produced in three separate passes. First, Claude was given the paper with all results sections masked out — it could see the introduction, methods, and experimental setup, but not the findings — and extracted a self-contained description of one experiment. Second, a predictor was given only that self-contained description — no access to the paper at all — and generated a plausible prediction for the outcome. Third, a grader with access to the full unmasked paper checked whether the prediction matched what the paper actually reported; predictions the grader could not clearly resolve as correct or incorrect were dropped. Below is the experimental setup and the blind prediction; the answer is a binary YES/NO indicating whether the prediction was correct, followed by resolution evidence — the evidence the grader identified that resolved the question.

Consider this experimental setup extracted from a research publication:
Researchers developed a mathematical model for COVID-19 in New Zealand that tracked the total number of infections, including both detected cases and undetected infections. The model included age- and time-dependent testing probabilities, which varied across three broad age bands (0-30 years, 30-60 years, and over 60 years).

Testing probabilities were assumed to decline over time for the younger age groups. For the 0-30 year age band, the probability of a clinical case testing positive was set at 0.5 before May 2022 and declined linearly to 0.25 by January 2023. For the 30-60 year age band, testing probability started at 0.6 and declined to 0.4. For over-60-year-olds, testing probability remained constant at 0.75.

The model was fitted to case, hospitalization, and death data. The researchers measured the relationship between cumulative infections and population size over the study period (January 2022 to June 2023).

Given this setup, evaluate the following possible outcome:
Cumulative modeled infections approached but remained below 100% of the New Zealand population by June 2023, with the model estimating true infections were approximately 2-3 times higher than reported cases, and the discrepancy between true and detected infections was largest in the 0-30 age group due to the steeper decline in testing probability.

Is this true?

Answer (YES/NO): NO